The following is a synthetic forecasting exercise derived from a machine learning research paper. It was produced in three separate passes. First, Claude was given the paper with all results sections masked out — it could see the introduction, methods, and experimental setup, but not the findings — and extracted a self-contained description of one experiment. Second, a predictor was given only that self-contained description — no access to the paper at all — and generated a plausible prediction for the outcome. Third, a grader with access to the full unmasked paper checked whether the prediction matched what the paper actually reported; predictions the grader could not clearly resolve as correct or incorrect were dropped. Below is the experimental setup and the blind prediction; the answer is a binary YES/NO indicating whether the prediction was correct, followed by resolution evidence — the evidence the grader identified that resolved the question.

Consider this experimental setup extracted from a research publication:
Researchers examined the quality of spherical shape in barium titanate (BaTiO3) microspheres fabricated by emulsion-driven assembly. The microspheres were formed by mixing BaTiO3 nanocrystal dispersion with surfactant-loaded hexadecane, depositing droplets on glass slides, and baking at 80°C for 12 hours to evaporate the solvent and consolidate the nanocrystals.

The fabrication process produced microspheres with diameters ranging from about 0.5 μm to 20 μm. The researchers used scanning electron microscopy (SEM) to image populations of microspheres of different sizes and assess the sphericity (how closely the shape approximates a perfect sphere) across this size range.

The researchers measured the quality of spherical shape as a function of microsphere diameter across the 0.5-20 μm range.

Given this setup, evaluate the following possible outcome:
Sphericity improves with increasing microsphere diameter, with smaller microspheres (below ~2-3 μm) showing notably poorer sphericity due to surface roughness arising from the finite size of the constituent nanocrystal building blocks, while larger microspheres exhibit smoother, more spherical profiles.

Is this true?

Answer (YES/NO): NO